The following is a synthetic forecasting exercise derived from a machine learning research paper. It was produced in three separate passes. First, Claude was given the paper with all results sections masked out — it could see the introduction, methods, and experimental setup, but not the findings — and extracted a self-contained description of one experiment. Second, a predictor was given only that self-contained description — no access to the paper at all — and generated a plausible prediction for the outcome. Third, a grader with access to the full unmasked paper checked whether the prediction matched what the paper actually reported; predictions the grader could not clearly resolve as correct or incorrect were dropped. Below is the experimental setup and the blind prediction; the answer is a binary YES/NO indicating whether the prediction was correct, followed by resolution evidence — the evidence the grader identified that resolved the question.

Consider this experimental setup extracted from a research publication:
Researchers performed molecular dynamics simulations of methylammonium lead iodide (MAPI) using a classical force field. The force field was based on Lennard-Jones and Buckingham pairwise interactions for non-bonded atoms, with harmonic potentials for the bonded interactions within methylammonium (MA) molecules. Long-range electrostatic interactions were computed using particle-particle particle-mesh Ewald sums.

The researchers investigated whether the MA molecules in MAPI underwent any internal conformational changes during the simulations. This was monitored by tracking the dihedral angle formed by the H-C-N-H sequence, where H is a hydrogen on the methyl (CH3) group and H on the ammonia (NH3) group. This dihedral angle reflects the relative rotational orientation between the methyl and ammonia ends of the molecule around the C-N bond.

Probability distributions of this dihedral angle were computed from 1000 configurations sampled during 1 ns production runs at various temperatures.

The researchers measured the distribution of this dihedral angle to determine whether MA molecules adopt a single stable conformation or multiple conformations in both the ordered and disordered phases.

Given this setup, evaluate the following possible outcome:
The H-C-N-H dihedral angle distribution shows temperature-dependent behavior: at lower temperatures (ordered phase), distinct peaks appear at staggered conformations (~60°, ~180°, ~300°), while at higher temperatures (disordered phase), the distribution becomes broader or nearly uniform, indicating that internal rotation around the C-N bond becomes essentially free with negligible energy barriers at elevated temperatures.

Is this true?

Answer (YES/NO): NO